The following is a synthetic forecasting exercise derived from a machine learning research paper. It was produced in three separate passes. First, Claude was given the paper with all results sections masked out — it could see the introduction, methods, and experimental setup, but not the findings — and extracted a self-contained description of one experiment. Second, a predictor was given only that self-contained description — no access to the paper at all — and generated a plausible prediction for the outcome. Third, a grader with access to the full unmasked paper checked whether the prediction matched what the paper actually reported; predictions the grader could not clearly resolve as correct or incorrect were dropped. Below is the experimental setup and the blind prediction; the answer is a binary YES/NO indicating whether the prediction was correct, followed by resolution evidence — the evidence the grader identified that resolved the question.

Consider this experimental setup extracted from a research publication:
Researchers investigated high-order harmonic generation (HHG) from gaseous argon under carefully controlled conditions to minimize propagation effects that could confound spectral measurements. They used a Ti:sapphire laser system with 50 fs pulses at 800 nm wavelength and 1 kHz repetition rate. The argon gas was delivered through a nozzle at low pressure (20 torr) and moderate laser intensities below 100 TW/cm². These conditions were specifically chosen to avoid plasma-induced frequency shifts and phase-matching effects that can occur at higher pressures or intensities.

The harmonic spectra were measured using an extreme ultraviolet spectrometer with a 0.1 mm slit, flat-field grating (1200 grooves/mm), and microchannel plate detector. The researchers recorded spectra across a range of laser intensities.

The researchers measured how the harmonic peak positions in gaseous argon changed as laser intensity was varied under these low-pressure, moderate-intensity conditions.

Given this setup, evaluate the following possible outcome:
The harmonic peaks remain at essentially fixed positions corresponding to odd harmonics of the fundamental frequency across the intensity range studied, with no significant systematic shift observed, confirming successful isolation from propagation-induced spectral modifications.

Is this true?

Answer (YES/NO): YES